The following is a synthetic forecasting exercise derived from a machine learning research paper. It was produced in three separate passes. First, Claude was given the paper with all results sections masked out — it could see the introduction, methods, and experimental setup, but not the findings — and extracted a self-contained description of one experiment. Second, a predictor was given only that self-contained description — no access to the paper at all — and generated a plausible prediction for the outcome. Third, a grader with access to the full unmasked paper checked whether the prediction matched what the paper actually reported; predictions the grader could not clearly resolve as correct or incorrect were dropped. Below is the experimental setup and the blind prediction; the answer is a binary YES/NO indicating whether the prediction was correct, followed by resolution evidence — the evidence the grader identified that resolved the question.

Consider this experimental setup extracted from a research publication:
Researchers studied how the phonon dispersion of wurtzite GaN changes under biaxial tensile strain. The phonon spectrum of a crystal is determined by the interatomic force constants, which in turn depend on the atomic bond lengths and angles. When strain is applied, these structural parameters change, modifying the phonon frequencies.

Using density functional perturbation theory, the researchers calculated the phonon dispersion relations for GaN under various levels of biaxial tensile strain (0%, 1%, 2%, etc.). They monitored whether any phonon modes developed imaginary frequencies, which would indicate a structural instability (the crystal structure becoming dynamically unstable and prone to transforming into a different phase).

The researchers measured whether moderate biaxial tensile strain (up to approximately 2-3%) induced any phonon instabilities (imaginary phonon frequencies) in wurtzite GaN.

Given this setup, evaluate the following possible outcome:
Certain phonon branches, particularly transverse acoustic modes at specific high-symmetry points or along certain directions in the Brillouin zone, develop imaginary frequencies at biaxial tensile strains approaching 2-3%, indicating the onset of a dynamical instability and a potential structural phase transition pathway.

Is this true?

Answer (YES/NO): NO